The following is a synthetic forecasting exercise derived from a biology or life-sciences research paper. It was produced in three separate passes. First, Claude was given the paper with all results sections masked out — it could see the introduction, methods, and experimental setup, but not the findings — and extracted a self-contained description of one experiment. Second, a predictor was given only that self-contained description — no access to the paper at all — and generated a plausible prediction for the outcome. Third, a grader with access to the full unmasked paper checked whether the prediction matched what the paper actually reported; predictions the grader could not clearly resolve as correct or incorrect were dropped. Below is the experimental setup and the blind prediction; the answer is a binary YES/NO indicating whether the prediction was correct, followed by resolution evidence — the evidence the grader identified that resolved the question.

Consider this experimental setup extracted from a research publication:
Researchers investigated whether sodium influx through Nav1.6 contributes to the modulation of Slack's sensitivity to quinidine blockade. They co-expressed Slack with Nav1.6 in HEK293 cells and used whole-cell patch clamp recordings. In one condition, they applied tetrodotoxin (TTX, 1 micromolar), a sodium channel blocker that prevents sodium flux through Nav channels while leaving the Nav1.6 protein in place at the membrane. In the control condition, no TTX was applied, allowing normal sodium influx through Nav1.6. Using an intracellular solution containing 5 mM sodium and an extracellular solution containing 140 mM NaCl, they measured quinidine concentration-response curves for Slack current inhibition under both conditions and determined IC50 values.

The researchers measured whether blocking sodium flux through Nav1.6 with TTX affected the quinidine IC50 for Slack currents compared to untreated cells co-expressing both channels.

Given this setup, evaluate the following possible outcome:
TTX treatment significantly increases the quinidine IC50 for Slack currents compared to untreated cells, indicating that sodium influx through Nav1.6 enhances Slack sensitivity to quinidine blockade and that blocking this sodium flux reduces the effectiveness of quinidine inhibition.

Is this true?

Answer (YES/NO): YES